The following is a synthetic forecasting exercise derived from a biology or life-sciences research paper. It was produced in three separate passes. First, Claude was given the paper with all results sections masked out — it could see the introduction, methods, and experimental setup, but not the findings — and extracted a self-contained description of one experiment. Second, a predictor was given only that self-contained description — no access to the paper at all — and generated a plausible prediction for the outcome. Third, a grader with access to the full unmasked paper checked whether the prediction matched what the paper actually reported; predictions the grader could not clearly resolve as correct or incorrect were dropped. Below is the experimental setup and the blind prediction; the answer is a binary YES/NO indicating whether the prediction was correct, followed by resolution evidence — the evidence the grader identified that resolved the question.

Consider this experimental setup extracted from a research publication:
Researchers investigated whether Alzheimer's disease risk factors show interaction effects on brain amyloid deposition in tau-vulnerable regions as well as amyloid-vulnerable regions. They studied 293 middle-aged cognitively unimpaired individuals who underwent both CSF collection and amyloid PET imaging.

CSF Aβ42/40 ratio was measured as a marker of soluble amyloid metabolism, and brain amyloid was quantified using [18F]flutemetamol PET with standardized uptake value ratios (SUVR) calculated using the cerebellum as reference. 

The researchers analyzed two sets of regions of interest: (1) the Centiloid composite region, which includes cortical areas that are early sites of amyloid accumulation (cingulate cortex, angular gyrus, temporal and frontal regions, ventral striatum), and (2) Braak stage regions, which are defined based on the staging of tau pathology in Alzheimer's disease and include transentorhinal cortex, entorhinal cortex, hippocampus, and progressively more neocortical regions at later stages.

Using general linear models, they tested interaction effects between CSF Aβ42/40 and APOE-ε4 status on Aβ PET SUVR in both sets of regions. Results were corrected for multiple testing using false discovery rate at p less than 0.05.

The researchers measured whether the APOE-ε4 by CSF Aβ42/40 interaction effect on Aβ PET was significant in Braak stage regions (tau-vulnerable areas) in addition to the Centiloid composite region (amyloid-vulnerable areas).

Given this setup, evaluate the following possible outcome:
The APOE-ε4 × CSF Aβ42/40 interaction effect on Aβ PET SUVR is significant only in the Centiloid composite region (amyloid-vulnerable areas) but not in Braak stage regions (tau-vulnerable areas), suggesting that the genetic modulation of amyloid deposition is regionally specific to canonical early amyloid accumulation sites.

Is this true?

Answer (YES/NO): NO